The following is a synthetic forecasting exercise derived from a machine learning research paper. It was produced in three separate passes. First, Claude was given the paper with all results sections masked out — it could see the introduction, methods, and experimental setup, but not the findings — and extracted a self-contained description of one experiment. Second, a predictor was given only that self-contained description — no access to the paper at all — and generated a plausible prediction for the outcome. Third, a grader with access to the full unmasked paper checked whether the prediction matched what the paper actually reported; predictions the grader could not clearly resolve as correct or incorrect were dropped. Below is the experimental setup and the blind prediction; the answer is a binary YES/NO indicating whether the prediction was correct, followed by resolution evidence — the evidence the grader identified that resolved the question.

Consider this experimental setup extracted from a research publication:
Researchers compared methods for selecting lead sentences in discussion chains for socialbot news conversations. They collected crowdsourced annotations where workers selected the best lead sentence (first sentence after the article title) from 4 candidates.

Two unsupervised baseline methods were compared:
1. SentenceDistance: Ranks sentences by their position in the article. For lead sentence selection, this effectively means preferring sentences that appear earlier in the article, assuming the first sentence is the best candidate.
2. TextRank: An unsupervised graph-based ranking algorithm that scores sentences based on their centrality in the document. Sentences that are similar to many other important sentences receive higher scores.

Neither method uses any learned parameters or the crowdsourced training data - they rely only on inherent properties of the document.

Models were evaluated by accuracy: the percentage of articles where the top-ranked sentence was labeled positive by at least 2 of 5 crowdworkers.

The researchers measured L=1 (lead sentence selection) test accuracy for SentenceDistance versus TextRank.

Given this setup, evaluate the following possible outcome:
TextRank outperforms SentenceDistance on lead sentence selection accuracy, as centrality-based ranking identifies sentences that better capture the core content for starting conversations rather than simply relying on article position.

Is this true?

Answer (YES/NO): YES